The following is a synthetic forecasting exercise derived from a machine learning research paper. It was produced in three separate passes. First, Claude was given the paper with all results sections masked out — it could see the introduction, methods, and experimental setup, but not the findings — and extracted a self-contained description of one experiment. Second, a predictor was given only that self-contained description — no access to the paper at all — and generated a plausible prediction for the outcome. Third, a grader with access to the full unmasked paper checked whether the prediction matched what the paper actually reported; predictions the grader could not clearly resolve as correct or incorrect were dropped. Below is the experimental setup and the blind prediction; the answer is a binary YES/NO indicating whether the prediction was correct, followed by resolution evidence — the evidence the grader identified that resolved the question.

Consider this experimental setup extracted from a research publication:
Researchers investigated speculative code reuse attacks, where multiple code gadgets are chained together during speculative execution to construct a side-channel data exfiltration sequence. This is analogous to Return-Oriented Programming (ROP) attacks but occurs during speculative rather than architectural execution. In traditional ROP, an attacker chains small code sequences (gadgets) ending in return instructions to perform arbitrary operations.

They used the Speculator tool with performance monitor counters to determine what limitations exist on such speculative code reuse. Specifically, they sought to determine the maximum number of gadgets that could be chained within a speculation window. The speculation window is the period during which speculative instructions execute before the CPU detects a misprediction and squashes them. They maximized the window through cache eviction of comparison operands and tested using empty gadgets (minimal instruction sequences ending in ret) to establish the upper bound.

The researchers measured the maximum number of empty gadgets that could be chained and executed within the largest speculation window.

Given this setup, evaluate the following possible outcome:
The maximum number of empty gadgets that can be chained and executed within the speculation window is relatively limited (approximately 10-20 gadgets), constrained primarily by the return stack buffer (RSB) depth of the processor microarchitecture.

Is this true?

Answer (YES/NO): NO